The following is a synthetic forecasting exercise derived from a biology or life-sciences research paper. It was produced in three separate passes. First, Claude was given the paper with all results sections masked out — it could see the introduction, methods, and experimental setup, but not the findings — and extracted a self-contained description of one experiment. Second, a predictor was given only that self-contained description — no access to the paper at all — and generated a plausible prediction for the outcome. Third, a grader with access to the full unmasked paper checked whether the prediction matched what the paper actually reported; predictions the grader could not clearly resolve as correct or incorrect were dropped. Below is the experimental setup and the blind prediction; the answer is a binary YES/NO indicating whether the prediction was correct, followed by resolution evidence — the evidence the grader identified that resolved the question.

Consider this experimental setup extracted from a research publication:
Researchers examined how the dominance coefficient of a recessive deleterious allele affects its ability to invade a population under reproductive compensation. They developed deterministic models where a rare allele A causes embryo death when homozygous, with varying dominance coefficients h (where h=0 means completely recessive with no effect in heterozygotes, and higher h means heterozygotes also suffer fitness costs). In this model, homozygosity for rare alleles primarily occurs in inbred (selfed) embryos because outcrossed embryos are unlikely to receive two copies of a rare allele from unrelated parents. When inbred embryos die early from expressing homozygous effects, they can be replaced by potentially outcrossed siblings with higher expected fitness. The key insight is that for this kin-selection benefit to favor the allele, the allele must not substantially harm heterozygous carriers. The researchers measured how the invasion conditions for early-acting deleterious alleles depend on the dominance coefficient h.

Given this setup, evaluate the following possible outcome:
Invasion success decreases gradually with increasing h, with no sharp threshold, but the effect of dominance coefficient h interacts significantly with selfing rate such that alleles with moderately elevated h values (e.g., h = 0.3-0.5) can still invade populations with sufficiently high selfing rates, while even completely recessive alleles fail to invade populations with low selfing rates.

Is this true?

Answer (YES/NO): NO